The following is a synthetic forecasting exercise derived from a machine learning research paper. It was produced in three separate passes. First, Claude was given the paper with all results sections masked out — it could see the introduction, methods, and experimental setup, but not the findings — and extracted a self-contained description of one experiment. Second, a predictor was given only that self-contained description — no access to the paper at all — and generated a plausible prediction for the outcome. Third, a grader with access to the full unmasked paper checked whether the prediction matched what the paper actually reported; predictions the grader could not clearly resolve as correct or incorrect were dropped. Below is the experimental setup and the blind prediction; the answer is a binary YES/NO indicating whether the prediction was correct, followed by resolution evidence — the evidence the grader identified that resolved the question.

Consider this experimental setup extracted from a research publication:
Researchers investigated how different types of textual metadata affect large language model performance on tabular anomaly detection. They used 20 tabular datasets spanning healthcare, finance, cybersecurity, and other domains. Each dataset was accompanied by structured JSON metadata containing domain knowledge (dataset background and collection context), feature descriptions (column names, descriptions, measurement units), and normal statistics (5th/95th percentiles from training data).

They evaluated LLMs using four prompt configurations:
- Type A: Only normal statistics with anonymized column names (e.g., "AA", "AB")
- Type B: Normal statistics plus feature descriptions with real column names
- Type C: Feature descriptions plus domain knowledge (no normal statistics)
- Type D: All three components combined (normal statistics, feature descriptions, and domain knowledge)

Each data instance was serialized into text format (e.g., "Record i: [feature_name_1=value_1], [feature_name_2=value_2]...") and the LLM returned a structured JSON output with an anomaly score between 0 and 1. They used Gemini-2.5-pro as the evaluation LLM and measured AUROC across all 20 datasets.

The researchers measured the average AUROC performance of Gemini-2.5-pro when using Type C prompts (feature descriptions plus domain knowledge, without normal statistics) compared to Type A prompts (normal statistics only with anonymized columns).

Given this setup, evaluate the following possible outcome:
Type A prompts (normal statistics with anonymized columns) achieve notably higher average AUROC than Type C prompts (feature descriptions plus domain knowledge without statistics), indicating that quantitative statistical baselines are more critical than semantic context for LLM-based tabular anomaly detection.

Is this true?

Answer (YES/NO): YES